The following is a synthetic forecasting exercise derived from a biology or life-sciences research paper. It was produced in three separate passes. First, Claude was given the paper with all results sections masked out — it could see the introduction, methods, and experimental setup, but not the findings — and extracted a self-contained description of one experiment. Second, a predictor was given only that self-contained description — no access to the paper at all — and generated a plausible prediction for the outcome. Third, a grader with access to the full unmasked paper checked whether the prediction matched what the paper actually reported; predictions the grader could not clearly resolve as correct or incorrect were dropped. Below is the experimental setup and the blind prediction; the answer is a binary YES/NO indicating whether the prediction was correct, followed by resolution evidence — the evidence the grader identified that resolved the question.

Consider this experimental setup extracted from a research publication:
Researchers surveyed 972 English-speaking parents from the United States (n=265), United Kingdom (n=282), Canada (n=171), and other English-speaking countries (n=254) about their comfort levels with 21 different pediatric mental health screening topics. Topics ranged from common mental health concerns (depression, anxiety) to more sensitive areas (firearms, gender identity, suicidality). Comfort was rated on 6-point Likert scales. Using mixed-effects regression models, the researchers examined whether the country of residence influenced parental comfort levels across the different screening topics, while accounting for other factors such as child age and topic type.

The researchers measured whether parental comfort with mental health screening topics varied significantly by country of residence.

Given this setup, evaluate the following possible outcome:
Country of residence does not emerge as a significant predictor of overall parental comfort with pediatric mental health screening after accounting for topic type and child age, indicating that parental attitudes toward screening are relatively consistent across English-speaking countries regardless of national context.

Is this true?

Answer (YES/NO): YES